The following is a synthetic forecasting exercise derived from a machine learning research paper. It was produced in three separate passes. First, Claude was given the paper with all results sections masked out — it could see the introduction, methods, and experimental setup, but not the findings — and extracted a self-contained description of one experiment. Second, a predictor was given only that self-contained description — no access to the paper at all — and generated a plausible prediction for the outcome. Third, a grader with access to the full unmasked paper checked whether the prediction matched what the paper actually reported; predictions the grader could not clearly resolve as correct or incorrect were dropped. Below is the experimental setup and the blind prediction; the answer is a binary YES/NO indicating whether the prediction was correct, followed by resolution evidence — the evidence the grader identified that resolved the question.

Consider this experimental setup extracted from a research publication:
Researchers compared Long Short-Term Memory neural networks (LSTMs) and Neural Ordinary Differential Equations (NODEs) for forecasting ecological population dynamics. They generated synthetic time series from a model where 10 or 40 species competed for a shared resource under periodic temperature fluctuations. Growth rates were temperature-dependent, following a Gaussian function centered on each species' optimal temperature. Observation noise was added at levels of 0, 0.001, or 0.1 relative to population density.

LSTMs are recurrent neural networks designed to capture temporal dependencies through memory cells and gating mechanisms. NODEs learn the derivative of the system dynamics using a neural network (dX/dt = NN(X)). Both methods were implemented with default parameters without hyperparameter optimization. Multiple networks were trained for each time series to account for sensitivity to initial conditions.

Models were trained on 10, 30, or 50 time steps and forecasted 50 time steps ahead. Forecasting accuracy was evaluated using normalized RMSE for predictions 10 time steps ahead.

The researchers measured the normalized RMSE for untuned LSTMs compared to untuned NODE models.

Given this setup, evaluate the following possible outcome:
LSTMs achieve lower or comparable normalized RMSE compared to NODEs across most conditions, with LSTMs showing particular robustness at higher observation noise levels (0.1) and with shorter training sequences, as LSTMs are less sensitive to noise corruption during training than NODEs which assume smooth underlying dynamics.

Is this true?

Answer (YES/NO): NO